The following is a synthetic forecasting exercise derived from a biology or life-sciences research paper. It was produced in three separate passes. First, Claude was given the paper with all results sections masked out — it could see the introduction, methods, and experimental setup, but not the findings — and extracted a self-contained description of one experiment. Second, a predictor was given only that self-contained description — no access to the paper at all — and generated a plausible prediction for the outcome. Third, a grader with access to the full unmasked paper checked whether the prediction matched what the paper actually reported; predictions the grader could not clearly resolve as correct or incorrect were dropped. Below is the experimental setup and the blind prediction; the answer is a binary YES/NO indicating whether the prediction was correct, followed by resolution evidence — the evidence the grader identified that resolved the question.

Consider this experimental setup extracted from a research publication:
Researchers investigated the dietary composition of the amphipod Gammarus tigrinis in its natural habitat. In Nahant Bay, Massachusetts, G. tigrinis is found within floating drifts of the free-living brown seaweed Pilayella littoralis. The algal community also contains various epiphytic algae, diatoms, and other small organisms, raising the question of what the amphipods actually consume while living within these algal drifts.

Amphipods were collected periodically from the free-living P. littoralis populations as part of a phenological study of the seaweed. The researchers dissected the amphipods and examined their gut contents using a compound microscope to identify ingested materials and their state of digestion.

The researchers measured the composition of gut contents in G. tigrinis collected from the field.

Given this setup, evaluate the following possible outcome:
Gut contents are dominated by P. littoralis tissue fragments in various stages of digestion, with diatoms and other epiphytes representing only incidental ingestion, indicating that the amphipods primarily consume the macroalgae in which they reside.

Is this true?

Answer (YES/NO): YES